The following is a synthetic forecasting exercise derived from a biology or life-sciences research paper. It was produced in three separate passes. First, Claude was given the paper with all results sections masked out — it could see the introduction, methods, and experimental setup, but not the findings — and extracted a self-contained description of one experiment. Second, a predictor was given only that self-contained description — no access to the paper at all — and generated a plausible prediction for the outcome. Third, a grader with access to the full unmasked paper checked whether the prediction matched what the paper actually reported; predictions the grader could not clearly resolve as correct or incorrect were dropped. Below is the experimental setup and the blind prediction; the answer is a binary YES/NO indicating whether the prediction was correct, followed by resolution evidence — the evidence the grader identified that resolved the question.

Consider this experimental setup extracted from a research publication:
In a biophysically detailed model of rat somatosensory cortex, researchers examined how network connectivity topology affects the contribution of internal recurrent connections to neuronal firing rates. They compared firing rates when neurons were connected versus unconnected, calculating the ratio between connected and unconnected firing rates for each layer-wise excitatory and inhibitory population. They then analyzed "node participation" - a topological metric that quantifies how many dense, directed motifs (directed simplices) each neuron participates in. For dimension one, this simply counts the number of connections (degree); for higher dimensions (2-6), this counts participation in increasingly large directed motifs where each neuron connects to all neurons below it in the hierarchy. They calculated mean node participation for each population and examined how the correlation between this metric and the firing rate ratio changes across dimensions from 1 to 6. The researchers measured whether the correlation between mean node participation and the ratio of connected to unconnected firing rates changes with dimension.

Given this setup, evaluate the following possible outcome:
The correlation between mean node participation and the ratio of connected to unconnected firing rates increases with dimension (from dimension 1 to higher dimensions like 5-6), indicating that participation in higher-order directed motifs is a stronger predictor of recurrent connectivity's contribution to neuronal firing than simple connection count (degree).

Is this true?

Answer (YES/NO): YES